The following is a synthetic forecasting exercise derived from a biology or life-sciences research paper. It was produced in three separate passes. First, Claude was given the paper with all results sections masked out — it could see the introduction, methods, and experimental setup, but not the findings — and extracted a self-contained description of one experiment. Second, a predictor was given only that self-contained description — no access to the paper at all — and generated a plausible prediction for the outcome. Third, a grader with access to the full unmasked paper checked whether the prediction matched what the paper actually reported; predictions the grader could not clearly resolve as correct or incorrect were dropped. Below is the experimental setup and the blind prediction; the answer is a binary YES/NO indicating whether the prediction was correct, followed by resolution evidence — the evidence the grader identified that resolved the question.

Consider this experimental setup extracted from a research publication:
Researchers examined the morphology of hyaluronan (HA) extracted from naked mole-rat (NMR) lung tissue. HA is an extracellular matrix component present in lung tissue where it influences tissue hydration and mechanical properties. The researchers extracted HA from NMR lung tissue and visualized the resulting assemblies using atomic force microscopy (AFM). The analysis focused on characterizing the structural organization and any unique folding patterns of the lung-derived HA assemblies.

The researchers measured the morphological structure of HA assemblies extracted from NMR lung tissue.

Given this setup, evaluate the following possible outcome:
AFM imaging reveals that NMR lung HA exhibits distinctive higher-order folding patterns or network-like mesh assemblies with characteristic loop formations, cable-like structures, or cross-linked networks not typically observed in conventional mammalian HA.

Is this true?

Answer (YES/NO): NO